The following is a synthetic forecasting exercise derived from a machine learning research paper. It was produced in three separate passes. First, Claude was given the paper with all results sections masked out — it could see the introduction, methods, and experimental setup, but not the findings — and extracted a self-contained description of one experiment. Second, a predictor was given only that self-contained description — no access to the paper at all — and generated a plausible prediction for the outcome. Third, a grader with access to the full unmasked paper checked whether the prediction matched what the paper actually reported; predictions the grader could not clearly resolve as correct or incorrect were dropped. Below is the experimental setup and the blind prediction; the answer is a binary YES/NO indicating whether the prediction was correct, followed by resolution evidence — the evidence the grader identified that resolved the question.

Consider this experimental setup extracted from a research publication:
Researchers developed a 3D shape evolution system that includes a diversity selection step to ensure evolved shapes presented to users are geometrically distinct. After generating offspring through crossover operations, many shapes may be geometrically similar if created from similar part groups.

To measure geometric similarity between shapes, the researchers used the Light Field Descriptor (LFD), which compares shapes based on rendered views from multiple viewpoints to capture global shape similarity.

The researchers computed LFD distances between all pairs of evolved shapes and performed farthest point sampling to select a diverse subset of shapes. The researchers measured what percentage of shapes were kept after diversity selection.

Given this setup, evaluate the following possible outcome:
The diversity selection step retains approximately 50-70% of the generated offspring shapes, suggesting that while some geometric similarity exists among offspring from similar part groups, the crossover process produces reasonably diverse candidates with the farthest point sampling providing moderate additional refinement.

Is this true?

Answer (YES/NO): YES